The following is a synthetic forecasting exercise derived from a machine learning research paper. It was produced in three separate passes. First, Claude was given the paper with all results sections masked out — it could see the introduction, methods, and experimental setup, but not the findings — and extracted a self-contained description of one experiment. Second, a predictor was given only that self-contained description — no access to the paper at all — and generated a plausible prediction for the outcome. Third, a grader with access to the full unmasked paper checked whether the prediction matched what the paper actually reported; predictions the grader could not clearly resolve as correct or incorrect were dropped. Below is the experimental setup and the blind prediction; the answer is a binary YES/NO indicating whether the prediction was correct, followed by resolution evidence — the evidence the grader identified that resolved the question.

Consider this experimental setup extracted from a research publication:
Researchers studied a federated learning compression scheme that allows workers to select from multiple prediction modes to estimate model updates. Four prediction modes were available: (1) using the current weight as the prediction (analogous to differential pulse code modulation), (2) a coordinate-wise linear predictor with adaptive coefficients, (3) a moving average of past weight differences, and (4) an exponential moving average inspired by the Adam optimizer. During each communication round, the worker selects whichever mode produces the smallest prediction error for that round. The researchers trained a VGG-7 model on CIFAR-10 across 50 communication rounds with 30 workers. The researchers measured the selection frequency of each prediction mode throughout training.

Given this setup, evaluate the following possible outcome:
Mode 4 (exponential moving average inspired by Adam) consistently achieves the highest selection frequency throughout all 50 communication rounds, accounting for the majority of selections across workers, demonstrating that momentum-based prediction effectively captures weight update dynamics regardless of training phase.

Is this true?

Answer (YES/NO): NO